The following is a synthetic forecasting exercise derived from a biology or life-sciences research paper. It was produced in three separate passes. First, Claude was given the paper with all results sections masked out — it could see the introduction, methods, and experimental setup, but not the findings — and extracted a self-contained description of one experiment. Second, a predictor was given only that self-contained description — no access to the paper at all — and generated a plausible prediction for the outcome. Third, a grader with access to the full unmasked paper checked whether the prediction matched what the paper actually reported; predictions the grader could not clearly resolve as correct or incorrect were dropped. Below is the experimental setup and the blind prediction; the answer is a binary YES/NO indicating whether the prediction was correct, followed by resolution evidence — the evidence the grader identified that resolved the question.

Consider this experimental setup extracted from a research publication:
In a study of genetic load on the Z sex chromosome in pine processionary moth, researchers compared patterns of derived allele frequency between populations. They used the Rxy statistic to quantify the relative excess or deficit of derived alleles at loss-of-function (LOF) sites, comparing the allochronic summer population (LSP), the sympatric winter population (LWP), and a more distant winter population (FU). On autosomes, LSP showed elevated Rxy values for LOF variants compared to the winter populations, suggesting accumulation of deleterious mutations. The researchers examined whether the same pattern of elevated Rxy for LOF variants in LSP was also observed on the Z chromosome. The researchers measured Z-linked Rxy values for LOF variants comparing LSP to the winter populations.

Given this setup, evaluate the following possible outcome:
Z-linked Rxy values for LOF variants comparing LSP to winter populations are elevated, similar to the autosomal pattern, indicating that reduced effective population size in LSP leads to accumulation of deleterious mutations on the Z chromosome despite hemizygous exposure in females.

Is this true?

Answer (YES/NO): NO